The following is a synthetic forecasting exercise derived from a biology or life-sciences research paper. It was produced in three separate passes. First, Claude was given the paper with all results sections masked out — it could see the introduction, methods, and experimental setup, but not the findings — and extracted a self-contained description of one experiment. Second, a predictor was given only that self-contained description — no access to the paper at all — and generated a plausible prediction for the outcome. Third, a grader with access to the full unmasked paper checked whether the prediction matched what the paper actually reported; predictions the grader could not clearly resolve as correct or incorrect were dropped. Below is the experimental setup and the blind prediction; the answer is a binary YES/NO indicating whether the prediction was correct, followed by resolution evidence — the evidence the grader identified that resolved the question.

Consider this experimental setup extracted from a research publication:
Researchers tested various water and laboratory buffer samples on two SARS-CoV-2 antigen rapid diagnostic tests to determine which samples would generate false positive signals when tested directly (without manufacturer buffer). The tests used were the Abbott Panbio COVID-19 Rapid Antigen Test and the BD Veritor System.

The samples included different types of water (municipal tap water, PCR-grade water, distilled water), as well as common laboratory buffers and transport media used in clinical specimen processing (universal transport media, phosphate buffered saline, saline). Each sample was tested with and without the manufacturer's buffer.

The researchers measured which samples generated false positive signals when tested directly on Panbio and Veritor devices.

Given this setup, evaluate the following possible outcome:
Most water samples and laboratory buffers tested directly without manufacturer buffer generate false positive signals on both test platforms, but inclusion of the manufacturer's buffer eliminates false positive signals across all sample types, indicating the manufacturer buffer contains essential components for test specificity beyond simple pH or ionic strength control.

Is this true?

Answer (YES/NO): NO